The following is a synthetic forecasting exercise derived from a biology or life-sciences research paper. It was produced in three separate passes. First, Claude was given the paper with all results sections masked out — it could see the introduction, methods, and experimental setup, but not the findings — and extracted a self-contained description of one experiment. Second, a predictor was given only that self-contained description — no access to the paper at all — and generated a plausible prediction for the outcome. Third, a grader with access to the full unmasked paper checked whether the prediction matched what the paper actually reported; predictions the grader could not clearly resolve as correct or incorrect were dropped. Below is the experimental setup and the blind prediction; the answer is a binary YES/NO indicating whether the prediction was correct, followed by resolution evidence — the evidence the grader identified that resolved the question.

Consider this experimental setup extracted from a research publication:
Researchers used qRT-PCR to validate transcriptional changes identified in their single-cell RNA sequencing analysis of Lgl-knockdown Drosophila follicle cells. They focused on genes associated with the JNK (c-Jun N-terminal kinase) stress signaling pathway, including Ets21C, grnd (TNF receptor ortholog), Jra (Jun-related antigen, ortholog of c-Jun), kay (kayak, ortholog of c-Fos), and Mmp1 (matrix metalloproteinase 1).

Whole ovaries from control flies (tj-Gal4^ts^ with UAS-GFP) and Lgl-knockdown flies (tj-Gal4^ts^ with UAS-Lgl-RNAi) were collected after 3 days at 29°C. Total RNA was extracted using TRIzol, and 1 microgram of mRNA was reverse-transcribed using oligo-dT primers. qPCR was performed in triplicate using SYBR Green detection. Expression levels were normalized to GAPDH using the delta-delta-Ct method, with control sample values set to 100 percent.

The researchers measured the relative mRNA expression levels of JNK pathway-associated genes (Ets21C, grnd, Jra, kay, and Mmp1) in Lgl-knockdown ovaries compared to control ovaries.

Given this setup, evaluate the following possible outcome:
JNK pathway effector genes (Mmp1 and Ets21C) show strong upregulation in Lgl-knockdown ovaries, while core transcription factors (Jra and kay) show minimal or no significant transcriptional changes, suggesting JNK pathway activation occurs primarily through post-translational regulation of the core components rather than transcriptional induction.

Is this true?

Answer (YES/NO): NO